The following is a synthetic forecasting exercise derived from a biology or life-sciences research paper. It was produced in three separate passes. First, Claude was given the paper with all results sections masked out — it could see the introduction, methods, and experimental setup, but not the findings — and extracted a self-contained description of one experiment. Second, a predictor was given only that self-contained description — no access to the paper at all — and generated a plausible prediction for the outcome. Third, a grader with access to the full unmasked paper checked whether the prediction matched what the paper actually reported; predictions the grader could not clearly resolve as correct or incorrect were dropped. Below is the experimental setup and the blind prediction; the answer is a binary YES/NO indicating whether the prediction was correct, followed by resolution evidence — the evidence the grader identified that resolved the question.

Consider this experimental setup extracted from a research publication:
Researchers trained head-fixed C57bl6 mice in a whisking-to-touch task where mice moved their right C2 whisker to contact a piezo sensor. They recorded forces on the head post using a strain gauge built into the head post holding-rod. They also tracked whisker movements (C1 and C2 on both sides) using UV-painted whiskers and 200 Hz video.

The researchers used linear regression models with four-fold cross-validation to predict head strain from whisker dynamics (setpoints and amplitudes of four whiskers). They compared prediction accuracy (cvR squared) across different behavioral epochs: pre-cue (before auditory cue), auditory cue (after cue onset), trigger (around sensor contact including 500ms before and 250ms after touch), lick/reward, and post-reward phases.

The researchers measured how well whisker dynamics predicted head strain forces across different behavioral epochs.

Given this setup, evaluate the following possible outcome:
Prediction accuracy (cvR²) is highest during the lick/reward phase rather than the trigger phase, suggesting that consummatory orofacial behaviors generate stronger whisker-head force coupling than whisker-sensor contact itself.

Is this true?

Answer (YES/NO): NO